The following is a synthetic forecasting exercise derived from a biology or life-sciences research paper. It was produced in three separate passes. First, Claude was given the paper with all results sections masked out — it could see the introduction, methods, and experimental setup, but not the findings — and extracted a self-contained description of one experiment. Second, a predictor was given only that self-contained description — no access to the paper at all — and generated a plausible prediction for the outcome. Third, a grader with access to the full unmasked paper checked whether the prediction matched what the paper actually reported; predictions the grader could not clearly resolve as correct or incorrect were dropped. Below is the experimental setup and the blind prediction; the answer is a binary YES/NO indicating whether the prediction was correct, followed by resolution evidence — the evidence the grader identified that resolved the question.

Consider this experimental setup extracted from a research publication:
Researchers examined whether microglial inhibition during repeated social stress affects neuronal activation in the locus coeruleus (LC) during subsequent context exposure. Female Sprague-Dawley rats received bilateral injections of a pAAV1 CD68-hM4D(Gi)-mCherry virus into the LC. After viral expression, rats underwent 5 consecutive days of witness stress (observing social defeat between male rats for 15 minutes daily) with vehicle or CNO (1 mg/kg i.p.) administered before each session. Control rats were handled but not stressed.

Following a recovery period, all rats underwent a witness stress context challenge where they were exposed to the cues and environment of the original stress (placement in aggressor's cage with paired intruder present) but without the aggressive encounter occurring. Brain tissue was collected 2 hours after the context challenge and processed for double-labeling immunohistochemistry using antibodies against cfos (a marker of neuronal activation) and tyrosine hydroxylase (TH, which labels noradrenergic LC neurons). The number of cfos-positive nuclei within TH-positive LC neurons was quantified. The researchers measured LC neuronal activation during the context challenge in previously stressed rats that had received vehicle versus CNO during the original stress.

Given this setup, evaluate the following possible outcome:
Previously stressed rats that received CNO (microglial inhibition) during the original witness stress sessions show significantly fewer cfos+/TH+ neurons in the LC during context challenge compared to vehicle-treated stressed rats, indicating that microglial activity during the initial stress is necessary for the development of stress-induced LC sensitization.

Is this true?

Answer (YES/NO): YES